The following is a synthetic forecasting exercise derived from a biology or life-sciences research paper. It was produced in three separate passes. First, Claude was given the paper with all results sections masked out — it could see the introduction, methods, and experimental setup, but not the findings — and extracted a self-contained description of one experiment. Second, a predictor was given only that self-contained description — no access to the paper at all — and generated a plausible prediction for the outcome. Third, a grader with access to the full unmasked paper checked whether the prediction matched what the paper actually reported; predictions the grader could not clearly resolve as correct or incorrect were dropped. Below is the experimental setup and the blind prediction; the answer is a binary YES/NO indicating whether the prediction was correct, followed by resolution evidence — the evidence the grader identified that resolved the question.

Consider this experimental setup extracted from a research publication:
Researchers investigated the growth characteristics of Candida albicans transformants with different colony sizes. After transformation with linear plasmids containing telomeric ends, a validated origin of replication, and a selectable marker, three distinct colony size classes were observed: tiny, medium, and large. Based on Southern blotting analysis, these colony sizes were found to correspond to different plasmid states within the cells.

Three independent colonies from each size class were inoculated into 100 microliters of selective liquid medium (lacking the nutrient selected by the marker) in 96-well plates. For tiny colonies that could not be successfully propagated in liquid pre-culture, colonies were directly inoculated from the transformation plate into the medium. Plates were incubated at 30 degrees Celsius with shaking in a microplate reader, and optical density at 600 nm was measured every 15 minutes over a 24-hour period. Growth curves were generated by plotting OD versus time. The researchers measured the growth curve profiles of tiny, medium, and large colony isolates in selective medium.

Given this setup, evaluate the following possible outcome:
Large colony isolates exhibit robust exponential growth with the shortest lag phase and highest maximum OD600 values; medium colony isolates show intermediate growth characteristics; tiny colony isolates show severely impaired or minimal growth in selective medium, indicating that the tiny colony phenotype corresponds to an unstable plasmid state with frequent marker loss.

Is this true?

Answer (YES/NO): YES